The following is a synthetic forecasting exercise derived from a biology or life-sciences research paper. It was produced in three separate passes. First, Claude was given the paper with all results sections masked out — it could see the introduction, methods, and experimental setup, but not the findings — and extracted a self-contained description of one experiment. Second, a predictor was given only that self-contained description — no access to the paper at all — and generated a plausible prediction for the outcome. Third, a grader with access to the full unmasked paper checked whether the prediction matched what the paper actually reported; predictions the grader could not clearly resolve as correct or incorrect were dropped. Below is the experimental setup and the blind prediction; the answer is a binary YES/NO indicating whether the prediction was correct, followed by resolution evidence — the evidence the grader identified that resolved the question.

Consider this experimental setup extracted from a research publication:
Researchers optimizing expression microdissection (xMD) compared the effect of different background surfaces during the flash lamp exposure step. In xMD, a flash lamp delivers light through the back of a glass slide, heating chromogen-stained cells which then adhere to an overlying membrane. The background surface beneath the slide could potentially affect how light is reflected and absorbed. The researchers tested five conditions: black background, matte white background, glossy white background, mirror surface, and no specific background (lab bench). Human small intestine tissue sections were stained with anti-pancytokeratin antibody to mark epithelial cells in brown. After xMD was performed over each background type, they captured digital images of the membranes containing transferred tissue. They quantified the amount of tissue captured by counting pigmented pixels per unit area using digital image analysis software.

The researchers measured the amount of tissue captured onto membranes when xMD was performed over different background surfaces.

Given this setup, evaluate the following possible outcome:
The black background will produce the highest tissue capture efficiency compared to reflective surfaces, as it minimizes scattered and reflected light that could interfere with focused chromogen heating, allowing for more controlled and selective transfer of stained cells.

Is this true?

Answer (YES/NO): NO